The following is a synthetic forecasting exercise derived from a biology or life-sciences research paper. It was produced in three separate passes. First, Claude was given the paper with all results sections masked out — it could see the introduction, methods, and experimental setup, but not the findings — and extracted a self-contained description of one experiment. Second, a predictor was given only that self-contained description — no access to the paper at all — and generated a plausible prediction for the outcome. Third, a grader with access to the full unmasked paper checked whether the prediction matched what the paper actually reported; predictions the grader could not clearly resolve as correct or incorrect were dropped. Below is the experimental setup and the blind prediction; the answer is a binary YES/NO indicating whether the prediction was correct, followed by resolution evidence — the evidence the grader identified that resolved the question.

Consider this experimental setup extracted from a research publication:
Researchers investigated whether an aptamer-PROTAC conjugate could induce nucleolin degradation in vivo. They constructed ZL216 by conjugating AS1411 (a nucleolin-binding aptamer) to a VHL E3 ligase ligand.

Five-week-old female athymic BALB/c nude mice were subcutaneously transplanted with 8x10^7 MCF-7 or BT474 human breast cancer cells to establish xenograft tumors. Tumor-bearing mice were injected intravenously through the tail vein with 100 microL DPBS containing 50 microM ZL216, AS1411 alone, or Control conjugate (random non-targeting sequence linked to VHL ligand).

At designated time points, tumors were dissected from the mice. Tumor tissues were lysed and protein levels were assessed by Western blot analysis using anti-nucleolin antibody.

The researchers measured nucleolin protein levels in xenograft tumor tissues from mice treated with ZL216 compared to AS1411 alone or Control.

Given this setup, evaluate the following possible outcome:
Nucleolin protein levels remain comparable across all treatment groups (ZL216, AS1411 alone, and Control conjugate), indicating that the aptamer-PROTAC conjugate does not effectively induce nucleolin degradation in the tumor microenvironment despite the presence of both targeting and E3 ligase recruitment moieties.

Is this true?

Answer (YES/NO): NO